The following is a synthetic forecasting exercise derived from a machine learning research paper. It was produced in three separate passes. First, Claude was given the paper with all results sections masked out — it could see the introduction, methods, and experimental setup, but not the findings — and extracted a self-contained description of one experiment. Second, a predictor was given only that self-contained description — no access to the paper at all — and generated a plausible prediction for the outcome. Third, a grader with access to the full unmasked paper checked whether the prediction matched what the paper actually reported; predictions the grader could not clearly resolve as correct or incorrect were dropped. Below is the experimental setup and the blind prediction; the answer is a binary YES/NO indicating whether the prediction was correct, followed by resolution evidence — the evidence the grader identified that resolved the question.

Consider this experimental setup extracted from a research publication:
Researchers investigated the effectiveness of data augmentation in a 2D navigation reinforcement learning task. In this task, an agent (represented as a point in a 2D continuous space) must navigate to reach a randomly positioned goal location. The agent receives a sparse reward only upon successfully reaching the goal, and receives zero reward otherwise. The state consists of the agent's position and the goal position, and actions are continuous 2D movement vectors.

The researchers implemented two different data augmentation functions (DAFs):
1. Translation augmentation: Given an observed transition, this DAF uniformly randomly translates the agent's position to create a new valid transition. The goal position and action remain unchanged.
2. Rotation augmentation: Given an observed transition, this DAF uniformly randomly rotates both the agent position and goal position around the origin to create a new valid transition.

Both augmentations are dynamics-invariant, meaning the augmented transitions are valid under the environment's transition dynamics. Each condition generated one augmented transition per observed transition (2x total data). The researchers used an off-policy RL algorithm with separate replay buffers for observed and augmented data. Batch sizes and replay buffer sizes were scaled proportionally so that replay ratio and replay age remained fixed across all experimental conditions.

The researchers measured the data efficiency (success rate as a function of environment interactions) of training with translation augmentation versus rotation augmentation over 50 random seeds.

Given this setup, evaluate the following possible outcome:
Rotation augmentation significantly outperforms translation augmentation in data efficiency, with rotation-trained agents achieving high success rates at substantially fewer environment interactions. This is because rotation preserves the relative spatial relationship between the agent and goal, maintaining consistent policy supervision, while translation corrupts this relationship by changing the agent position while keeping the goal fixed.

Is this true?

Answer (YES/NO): NO